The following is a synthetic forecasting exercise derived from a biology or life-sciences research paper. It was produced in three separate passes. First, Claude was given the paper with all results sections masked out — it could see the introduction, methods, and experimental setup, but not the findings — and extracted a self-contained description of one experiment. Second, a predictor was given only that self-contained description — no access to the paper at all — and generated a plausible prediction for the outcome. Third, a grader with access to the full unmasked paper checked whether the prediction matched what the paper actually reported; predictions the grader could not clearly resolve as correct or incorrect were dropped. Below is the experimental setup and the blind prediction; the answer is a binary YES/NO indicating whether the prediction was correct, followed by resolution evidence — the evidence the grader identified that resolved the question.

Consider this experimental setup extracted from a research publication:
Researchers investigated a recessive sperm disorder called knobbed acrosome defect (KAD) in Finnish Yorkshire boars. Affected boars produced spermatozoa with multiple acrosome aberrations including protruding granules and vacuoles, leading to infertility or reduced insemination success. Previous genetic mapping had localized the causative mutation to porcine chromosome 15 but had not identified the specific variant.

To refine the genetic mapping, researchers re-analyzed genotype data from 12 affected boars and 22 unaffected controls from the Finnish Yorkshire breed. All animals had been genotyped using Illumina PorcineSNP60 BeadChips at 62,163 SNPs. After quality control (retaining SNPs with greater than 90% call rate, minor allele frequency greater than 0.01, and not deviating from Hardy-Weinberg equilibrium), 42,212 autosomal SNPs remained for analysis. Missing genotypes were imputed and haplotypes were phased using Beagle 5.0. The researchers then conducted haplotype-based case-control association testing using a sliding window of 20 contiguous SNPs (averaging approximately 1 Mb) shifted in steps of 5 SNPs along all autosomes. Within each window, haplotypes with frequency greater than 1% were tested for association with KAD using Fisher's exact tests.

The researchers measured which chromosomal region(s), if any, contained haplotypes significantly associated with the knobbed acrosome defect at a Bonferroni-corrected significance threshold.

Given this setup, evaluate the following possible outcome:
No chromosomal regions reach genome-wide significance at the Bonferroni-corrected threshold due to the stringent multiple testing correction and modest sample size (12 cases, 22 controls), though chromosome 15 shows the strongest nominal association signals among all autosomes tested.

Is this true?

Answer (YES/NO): NO